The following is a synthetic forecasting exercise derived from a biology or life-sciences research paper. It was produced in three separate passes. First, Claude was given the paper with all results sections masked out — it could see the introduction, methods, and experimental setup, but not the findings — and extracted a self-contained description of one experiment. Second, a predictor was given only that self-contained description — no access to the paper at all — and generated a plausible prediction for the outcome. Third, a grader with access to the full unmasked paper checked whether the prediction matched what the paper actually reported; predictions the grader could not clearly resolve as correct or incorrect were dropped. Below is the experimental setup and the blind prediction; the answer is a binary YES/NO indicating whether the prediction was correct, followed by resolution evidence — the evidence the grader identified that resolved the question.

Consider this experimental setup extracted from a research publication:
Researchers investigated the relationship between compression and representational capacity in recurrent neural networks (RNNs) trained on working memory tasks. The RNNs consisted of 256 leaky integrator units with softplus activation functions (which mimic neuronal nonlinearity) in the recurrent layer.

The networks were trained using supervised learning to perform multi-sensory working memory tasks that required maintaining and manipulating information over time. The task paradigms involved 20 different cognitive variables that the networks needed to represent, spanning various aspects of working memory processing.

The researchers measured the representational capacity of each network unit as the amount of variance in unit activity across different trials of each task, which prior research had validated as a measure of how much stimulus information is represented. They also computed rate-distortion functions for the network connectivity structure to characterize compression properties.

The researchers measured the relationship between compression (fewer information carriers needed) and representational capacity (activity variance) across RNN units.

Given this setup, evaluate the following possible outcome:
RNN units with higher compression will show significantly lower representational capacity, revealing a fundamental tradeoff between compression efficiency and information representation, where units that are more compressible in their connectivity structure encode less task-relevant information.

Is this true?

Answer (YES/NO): YES